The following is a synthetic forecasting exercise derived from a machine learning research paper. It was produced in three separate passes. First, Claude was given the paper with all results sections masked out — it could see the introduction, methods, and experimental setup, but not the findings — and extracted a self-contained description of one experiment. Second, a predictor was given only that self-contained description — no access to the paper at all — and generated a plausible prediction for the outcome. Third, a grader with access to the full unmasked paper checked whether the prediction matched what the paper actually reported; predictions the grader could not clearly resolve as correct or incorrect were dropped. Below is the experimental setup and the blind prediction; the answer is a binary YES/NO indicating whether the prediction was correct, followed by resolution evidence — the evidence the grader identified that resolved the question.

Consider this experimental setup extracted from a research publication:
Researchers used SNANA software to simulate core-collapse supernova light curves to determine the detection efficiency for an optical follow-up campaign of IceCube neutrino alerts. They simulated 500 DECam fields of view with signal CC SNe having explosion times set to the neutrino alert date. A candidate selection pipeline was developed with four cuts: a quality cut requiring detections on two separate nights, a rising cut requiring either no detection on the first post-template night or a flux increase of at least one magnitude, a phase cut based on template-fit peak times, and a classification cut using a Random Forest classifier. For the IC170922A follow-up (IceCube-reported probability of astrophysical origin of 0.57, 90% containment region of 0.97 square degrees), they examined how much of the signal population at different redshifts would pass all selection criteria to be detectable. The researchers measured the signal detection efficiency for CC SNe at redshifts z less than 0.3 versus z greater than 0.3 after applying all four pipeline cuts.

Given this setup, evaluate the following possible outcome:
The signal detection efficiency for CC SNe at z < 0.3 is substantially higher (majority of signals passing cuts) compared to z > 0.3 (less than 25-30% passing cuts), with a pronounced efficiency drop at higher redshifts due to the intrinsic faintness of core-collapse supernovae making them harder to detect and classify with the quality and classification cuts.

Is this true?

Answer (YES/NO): NO